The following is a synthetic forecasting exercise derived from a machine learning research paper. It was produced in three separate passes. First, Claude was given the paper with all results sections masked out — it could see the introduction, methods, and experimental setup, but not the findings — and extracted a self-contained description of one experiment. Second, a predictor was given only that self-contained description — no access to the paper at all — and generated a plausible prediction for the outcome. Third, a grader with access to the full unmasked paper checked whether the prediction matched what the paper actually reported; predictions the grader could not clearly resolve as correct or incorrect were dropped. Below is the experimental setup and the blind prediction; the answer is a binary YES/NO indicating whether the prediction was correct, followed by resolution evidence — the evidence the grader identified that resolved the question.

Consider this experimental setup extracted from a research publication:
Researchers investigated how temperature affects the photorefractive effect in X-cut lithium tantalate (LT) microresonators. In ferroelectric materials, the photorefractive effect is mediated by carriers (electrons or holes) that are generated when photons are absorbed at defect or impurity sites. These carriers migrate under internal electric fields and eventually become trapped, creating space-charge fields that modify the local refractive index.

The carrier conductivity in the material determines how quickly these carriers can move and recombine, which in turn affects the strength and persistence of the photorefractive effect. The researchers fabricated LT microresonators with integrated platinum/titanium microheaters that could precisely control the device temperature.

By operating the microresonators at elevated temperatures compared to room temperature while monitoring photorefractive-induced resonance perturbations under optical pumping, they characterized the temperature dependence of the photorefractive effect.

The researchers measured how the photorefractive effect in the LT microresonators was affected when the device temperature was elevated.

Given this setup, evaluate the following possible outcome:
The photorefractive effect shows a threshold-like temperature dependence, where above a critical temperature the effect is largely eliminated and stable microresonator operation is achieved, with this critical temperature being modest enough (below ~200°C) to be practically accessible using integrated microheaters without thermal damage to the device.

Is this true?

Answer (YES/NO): NO